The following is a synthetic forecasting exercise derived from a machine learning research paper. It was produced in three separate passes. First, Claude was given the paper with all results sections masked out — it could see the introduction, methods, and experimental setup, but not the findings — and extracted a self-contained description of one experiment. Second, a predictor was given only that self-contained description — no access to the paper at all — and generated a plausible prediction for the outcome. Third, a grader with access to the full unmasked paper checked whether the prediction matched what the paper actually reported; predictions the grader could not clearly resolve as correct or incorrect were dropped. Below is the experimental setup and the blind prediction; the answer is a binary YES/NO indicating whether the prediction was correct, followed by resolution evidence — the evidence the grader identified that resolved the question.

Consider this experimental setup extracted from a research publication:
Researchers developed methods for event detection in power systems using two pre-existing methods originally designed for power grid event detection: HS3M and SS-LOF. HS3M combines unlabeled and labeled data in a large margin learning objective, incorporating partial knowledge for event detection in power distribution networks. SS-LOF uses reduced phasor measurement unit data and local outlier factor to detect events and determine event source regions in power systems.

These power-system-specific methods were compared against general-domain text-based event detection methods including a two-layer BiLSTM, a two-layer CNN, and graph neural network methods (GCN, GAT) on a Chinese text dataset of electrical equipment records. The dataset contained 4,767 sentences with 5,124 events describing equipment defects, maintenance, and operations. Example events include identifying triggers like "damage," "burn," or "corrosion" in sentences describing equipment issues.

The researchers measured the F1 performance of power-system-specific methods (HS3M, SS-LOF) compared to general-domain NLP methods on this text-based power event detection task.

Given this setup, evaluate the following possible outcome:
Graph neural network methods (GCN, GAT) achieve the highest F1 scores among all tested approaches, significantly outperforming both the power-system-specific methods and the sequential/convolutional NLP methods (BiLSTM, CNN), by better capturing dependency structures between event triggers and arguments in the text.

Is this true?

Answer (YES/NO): NO